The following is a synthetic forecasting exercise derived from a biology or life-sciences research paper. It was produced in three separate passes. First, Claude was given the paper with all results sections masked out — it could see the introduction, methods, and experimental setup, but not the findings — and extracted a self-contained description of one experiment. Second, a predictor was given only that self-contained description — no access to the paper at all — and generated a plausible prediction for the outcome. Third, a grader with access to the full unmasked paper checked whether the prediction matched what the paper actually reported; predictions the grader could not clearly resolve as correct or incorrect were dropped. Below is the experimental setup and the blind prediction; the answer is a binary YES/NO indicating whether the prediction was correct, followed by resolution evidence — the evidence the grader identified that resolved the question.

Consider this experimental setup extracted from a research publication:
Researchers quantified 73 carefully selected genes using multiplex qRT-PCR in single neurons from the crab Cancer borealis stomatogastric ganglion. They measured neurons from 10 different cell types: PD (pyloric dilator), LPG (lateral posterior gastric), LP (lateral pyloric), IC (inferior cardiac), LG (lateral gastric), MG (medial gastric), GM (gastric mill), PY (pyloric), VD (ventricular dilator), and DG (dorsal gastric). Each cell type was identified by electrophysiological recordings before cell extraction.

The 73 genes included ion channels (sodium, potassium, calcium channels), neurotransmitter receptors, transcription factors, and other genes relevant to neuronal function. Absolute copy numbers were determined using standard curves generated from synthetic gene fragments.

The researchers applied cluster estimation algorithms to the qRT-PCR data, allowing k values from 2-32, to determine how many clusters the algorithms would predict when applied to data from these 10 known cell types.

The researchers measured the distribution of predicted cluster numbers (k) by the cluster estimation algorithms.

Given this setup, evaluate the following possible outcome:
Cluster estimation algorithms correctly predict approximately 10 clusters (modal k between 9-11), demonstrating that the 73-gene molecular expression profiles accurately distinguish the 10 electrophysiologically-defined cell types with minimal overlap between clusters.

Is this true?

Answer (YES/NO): NO